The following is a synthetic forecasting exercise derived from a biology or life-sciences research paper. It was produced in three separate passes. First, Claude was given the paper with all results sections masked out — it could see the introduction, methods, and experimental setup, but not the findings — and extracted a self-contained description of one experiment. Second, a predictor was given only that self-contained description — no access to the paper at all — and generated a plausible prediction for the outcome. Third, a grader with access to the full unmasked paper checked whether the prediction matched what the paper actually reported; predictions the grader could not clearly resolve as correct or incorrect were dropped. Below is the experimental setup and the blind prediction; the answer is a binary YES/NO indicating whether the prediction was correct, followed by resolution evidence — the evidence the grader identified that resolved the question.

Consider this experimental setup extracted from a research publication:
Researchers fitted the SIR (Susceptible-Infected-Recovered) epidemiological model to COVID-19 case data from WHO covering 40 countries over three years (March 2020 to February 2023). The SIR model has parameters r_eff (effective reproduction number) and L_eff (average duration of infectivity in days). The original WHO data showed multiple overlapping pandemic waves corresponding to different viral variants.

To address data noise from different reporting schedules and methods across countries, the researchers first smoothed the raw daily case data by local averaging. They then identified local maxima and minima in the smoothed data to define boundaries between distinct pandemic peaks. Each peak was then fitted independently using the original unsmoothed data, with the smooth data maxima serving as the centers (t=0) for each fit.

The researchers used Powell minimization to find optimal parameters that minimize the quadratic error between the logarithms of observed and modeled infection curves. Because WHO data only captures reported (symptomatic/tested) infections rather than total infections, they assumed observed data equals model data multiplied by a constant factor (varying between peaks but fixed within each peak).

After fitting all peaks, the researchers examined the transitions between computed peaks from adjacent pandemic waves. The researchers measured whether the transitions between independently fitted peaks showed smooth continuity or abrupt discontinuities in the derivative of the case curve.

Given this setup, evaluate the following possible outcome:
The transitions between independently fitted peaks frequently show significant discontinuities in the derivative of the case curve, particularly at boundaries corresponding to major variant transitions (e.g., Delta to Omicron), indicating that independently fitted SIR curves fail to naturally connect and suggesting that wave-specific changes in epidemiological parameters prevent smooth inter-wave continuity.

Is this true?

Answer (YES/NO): YES